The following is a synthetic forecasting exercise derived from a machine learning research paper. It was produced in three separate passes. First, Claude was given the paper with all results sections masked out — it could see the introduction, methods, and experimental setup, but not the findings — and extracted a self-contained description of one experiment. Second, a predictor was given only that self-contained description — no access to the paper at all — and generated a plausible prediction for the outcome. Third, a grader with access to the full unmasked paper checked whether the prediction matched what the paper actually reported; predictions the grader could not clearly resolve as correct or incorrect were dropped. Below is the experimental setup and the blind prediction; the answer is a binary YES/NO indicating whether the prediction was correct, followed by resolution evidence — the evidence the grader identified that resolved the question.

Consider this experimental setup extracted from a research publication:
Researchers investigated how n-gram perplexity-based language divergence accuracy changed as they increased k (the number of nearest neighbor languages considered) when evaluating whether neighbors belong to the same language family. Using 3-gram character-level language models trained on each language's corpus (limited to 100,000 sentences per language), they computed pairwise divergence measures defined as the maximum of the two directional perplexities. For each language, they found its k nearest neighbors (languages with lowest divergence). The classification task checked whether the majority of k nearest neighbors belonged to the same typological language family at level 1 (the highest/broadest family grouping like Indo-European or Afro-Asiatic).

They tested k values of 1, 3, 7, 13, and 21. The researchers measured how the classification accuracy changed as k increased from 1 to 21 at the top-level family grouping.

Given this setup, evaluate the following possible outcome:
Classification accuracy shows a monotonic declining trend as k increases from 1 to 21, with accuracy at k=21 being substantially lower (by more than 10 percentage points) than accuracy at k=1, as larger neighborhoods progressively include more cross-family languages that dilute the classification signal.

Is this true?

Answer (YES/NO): YES